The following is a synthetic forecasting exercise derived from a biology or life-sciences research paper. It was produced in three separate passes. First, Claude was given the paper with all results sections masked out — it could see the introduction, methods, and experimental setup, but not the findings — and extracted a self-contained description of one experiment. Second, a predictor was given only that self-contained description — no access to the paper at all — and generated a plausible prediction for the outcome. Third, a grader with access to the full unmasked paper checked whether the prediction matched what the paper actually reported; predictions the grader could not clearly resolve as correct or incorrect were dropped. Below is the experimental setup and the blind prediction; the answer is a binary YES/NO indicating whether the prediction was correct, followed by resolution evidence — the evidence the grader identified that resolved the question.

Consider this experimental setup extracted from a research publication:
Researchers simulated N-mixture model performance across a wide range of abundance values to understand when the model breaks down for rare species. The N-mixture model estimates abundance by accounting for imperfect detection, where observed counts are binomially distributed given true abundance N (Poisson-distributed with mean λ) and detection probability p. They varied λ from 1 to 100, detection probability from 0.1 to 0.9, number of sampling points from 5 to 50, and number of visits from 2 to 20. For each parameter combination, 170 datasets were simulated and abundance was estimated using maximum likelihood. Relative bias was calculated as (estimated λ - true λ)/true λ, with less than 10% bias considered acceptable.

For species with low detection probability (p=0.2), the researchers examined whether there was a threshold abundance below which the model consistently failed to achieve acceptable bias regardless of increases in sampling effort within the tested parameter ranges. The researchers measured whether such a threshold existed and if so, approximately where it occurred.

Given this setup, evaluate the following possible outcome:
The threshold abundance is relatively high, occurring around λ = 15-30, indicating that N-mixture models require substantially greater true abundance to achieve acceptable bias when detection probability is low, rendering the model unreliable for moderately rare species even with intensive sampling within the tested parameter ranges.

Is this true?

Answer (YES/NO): NO